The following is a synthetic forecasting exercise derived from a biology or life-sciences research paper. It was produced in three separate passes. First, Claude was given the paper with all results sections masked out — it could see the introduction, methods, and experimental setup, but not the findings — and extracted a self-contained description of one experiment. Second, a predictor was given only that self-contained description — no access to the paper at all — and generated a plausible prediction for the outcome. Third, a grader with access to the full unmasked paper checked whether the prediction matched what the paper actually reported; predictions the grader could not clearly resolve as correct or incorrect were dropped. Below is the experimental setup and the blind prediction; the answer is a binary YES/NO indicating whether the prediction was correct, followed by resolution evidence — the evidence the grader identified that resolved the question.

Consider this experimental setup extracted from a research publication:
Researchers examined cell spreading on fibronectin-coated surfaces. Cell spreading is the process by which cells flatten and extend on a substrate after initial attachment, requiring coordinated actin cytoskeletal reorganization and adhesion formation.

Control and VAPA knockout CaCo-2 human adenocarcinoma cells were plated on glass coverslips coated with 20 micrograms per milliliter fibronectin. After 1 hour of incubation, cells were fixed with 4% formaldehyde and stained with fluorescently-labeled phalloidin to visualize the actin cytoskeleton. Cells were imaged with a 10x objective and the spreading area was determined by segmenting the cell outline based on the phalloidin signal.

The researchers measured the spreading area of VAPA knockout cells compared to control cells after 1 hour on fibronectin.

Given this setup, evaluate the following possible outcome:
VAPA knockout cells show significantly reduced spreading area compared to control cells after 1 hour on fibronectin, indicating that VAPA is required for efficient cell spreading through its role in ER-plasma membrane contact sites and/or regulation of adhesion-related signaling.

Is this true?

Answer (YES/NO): NO